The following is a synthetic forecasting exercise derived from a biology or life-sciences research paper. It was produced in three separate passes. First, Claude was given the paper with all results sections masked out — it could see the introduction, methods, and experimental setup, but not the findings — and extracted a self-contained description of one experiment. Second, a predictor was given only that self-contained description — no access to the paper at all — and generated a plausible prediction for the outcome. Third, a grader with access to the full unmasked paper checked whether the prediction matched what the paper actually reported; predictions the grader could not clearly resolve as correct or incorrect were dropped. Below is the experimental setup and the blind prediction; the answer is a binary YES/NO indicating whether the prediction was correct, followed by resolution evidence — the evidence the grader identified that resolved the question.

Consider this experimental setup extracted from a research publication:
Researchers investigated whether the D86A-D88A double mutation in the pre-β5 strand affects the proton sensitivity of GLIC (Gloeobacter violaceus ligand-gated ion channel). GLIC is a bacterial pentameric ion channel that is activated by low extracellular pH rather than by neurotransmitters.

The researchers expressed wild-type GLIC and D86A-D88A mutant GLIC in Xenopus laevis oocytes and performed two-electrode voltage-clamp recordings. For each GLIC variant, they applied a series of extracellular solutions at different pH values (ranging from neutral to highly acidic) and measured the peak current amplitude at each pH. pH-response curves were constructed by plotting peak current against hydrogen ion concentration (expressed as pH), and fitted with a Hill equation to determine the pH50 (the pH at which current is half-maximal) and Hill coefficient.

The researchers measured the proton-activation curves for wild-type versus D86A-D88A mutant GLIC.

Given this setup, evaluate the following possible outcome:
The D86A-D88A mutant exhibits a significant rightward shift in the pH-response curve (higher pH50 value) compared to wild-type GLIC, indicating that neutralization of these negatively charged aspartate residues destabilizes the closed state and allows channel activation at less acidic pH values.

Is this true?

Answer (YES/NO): NO